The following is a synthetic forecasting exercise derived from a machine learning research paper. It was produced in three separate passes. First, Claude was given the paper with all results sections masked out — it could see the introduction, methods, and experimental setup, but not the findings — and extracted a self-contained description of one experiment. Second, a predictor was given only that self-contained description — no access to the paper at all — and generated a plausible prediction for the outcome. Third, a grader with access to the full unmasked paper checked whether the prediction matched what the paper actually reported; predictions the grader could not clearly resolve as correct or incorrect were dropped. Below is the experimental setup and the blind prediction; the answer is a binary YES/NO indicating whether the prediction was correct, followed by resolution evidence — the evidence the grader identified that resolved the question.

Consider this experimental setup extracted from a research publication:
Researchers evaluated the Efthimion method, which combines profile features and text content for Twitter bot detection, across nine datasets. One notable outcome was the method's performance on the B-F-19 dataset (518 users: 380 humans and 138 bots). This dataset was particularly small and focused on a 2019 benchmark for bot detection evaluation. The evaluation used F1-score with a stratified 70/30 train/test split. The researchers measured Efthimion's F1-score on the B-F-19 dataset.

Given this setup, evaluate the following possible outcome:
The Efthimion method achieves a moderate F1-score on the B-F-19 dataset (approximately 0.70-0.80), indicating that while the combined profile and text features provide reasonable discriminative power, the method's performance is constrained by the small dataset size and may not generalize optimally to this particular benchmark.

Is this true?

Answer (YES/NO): NO